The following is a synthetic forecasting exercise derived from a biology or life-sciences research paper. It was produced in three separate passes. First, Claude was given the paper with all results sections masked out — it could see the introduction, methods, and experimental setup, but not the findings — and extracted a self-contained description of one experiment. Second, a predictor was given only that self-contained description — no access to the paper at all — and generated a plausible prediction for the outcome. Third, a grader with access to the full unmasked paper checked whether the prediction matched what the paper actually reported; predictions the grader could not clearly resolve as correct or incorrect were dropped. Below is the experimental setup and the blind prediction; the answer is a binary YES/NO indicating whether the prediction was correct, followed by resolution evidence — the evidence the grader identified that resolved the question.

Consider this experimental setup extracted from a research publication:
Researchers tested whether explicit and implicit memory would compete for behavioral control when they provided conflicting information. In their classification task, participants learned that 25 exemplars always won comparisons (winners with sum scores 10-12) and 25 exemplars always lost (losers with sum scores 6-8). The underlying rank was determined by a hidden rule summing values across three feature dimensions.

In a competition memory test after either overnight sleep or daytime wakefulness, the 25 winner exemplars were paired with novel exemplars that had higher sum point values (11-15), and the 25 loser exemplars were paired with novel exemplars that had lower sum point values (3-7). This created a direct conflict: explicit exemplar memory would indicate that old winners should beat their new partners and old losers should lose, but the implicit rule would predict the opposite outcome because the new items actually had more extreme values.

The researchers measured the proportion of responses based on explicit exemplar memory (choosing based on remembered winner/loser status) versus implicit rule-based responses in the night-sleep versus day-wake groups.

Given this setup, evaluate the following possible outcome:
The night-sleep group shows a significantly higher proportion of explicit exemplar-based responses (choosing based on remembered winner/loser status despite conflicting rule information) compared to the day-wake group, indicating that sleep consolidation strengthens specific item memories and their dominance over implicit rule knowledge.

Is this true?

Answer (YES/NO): NO